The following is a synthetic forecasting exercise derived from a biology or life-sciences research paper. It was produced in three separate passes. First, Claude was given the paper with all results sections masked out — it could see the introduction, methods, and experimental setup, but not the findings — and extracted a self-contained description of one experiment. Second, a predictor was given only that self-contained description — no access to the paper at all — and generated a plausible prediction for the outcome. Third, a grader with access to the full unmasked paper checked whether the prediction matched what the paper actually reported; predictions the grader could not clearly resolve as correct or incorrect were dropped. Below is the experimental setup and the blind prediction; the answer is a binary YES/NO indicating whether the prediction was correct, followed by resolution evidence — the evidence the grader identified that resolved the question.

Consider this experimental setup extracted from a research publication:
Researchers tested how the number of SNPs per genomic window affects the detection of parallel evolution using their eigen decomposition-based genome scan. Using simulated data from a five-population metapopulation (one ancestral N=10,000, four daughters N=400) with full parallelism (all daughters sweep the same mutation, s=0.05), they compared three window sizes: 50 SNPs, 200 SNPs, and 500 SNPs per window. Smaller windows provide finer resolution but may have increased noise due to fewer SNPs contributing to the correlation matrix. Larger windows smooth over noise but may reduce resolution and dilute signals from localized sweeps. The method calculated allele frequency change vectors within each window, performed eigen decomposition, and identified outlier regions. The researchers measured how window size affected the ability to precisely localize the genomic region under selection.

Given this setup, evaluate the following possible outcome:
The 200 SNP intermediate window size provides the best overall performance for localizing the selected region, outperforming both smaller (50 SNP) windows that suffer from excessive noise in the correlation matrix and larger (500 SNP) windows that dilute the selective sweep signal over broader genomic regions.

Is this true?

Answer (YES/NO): NO